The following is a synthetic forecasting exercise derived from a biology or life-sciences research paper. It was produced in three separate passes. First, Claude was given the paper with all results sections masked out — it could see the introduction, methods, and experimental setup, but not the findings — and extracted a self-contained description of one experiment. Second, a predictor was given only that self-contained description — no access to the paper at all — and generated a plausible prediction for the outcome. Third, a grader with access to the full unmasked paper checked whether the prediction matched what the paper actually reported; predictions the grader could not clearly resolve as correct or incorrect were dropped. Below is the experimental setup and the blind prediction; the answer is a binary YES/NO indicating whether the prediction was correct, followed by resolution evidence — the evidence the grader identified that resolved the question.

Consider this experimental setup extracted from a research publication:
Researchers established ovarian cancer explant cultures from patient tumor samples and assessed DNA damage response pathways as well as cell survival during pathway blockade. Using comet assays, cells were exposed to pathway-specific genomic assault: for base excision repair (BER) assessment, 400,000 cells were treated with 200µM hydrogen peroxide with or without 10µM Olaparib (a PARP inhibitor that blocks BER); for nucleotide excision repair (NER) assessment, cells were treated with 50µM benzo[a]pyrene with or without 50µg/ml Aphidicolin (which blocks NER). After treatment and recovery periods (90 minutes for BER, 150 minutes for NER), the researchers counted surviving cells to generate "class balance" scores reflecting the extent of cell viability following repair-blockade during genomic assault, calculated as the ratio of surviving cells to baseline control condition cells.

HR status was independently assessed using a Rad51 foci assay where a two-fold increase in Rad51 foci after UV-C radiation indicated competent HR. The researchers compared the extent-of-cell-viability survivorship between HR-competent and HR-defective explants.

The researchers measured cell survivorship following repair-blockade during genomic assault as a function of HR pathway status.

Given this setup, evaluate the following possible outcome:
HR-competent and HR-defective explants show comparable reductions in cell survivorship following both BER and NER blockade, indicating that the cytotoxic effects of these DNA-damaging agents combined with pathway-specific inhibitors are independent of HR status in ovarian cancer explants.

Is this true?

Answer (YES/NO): NO